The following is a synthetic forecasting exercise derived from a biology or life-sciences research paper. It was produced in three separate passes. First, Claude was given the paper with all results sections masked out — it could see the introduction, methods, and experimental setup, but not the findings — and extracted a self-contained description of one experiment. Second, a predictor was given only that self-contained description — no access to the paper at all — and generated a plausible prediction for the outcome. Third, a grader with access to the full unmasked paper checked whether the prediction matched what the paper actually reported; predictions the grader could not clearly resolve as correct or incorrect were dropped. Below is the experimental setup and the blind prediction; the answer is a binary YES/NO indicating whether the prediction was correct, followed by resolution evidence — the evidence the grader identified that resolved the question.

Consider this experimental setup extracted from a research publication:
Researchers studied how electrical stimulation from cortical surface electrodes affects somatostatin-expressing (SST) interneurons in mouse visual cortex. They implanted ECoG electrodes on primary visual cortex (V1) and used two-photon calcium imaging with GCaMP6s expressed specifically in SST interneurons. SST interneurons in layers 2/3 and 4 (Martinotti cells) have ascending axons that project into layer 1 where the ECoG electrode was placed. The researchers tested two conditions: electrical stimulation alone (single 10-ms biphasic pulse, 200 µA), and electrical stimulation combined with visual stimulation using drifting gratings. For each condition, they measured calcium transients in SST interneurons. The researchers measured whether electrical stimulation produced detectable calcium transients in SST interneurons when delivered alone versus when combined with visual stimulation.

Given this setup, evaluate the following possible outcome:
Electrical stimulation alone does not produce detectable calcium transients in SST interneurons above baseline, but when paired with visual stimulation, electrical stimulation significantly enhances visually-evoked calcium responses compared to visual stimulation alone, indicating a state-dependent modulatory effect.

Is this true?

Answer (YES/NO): NO